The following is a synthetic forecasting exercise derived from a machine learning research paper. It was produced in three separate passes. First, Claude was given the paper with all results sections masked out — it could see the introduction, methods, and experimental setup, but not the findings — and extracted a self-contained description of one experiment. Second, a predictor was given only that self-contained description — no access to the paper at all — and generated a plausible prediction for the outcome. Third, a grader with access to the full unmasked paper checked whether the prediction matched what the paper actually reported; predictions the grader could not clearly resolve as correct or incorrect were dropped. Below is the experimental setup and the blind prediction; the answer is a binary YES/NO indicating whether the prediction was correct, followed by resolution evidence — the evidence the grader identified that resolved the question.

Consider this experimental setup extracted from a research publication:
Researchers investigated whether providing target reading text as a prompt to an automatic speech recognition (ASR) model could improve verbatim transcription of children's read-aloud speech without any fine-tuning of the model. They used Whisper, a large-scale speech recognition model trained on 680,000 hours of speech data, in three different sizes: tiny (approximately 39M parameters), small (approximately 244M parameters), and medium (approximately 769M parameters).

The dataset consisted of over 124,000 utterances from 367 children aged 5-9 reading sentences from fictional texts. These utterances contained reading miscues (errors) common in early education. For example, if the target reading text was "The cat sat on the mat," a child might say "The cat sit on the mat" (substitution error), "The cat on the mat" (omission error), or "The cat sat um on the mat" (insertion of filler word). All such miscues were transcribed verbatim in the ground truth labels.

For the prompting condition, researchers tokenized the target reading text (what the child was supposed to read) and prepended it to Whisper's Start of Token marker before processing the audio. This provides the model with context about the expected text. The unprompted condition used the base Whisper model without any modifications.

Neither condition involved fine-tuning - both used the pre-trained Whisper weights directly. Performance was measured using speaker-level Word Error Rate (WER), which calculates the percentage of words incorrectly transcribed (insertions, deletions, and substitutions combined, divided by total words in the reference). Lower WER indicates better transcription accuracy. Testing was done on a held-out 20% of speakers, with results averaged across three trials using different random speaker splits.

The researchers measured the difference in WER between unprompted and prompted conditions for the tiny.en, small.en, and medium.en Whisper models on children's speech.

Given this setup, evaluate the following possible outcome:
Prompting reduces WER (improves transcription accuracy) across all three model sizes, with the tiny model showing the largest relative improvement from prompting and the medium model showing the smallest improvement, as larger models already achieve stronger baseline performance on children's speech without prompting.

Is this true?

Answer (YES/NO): YES